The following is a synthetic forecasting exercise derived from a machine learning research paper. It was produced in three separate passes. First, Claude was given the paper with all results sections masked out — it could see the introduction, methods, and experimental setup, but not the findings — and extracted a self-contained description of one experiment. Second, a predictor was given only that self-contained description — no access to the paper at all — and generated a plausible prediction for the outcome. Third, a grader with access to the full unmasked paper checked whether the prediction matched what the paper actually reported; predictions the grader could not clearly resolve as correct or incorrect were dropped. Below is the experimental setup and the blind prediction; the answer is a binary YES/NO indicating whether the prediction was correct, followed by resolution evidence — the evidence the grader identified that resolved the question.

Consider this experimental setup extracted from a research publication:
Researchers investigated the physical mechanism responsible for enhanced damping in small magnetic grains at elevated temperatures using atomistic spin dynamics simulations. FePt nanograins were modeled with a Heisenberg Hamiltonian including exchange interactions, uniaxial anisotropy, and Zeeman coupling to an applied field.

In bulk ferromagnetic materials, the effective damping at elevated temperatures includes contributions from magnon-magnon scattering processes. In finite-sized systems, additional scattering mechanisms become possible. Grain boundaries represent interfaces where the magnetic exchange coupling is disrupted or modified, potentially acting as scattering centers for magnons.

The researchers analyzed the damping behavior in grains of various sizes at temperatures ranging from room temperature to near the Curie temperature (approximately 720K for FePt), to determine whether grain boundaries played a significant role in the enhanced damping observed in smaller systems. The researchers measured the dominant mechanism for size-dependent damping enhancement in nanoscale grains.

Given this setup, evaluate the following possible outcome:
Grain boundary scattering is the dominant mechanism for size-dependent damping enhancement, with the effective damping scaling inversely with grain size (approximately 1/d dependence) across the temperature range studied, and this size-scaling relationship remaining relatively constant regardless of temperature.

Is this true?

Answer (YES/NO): NO